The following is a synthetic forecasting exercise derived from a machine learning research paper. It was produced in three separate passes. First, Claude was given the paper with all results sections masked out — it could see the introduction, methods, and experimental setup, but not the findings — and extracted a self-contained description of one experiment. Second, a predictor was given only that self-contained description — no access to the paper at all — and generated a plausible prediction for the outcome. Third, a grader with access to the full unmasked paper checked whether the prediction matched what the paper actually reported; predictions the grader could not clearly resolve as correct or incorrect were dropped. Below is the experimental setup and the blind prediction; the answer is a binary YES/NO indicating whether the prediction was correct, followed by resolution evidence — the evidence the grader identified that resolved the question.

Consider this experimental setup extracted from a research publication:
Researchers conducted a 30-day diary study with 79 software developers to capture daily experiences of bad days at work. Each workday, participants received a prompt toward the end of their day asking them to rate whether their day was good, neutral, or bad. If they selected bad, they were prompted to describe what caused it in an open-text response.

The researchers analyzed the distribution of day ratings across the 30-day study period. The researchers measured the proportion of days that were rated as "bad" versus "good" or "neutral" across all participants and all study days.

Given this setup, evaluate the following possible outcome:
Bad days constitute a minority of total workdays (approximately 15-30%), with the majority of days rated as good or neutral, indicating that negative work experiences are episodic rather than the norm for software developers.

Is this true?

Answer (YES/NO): YES